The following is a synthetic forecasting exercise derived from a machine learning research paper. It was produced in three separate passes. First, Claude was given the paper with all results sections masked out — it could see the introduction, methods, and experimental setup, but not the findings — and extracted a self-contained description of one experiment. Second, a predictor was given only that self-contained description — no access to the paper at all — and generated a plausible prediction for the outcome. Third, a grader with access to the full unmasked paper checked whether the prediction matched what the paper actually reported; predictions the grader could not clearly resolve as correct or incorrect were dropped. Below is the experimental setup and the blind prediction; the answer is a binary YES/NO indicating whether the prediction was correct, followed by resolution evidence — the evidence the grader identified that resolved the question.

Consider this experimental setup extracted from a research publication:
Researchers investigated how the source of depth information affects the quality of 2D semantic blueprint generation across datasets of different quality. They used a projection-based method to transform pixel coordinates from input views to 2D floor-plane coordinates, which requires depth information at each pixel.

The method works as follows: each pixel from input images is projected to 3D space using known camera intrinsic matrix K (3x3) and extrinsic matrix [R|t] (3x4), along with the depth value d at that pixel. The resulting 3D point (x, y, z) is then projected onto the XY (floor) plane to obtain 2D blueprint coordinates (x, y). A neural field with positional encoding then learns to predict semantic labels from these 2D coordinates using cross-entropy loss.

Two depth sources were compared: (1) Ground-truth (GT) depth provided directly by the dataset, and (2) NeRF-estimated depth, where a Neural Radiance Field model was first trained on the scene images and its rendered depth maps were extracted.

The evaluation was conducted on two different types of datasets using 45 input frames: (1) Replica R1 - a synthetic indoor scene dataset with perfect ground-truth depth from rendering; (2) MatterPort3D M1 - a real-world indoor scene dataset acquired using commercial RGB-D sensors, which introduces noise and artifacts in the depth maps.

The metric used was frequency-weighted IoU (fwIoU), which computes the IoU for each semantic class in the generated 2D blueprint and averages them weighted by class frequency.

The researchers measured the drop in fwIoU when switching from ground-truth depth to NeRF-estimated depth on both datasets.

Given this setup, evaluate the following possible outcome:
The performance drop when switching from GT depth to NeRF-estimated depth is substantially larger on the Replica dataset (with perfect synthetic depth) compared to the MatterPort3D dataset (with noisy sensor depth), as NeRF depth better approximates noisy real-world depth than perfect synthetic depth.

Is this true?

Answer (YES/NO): NO